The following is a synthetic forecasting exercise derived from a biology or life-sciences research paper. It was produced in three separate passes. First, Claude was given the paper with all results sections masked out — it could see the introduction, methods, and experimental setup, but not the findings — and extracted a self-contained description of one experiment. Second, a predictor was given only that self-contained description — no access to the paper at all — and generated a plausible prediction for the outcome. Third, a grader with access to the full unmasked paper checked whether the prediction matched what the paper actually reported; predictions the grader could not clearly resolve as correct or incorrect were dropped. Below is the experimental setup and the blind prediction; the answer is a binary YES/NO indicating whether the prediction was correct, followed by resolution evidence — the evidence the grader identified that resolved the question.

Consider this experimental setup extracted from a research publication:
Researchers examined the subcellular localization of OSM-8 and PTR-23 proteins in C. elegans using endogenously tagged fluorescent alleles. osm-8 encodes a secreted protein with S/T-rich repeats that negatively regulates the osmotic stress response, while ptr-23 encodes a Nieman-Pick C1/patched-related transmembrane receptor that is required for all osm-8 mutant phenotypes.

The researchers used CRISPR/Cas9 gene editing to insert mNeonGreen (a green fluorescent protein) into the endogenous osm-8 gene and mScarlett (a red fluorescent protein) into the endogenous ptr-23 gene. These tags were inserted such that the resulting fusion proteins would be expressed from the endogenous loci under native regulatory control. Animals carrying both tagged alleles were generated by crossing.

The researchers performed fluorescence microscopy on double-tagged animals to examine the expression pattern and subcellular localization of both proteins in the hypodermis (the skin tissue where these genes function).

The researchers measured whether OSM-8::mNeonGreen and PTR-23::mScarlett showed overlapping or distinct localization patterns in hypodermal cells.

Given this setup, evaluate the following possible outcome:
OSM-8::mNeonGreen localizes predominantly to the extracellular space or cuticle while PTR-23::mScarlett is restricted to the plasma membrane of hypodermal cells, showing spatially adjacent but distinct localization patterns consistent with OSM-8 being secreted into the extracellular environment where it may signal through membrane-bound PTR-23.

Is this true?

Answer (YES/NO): NO